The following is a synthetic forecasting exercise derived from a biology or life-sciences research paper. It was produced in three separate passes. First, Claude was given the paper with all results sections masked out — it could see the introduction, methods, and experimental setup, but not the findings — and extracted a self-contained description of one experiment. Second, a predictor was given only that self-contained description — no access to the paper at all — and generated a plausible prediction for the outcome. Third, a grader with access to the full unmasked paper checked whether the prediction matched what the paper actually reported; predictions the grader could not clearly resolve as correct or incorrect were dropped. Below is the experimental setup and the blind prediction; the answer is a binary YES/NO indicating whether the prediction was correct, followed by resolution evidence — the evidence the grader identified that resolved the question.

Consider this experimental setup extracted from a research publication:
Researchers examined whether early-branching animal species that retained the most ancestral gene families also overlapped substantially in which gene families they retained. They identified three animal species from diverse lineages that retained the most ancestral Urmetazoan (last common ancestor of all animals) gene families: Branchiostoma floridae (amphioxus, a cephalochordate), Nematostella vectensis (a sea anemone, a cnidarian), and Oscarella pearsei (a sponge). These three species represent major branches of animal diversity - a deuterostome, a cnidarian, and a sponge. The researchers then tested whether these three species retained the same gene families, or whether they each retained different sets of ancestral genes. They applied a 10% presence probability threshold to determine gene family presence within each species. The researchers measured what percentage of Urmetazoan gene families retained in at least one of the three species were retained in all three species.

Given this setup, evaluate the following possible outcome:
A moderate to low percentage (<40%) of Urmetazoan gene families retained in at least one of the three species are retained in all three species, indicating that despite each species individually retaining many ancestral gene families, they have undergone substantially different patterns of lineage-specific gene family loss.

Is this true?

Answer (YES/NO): NO